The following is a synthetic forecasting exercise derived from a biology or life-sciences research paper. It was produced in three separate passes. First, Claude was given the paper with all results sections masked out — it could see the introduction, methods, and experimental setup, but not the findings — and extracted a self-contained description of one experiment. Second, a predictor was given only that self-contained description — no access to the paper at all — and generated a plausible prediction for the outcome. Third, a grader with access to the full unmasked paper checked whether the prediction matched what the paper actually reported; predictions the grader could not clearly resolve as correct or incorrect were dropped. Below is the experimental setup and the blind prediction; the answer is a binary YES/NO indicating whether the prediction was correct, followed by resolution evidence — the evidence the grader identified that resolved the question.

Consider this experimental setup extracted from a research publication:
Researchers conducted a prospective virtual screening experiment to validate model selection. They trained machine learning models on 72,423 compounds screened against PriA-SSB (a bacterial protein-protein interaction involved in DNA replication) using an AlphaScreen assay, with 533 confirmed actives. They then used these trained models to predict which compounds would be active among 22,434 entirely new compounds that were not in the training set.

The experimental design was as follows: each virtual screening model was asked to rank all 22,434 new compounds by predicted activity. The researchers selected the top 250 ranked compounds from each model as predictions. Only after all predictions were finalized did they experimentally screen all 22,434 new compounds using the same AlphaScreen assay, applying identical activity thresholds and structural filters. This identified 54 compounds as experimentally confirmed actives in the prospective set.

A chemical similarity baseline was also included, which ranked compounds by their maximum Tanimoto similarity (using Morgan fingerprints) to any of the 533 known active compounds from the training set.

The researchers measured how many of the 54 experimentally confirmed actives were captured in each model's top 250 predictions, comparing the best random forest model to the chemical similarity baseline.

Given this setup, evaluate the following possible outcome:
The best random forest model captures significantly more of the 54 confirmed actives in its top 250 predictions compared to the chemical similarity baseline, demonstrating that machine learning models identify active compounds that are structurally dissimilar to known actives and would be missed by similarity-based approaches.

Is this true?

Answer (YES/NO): NO